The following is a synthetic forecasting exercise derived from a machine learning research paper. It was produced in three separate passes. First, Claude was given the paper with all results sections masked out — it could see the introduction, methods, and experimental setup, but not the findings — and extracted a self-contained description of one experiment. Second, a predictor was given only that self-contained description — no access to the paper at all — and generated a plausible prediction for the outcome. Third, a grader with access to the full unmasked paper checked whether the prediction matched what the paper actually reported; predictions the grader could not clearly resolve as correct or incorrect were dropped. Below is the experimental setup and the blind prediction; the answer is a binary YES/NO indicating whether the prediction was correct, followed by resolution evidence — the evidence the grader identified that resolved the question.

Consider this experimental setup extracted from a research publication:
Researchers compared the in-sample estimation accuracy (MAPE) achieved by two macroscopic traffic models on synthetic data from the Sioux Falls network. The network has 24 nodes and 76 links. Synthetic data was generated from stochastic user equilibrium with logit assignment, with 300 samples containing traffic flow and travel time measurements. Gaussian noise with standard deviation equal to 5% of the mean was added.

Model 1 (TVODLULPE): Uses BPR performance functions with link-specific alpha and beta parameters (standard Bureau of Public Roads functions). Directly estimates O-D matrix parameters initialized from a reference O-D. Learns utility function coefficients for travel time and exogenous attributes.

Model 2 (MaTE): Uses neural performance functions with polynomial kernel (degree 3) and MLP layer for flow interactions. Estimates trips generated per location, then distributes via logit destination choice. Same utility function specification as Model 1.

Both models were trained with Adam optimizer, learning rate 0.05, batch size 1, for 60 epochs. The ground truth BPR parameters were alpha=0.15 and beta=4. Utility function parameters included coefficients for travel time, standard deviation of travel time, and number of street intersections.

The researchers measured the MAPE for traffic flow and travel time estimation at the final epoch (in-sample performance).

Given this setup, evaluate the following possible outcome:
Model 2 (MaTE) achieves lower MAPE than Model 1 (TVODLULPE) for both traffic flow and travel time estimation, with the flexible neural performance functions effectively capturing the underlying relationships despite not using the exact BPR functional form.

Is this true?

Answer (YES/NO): NO